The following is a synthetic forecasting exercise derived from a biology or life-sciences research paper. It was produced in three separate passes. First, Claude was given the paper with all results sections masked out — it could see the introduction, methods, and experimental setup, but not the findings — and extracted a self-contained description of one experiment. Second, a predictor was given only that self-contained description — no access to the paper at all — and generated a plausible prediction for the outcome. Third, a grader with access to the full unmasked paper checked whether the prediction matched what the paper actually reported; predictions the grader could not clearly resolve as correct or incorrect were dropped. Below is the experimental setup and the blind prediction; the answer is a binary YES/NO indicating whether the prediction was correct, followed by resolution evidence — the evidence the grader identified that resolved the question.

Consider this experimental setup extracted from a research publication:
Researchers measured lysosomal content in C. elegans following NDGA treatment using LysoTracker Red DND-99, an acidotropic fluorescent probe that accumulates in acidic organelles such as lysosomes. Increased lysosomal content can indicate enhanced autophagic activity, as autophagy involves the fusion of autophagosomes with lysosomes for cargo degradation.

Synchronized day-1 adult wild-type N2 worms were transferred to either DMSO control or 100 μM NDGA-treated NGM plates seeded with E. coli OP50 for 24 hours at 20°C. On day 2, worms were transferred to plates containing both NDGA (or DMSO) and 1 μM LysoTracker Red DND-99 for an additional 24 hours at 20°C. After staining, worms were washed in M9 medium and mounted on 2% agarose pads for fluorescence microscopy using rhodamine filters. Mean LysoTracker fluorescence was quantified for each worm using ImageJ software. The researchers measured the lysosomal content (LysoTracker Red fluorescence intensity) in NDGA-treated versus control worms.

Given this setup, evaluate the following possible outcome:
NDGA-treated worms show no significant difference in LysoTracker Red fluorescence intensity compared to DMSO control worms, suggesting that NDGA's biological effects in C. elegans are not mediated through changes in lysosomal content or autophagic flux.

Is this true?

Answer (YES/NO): NO